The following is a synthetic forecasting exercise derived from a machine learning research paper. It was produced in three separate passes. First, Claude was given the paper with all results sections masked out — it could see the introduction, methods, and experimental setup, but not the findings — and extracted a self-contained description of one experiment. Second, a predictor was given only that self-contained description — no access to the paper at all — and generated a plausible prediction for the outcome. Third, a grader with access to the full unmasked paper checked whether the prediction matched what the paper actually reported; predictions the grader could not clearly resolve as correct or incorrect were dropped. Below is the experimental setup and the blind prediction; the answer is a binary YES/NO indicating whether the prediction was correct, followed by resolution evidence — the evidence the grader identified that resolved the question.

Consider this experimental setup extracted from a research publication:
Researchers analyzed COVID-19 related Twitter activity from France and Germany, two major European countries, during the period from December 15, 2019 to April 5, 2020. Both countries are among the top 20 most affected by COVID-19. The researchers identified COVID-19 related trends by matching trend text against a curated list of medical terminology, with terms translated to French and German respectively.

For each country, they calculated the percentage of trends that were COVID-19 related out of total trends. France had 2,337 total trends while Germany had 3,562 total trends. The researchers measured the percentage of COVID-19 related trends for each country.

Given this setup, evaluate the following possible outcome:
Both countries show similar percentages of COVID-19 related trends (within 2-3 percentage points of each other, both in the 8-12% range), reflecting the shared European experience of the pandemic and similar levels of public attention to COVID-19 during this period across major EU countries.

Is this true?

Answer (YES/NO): NO